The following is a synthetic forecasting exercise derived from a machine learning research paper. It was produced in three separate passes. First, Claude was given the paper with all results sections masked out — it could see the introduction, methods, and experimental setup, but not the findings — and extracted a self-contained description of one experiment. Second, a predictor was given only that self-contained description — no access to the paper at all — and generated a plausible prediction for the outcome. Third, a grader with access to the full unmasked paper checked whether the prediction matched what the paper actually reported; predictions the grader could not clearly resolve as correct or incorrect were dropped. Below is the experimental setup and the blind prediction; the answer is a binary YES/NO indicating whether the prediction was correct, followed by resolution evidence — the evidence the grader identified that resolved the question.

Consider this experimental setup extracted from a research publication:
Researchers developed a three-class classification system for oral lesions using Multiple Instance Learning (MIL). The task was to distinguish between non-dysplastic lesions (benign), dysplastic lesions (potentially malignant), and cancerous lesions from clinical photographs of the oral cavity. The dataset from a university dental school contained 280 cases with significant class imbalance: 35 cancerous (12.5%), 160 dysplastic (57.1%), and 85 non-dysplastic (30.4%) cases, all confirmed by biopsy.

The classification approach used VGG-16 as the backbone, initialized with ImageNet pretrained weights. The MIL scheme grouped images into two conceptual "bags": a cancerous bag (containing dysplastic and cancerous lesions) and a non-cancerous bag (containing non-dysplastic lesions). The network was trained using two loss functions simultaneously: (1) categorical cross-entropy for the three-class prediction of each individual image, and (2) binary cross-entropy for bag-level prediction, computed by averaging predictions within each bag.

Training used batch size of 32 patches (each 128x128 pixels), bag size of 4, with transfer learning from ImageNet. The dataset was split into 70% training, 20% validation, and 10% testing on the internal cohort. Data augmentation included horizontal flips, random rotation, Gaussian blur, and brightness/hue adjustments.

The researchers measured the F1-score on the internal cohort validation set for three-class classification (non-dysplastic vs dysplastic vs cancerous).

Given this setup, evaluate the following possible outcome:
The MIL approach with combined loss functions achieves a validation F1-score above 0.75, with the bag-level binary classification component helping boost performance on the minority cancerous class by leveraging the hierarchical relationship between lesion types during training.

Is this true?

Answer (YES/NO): YES